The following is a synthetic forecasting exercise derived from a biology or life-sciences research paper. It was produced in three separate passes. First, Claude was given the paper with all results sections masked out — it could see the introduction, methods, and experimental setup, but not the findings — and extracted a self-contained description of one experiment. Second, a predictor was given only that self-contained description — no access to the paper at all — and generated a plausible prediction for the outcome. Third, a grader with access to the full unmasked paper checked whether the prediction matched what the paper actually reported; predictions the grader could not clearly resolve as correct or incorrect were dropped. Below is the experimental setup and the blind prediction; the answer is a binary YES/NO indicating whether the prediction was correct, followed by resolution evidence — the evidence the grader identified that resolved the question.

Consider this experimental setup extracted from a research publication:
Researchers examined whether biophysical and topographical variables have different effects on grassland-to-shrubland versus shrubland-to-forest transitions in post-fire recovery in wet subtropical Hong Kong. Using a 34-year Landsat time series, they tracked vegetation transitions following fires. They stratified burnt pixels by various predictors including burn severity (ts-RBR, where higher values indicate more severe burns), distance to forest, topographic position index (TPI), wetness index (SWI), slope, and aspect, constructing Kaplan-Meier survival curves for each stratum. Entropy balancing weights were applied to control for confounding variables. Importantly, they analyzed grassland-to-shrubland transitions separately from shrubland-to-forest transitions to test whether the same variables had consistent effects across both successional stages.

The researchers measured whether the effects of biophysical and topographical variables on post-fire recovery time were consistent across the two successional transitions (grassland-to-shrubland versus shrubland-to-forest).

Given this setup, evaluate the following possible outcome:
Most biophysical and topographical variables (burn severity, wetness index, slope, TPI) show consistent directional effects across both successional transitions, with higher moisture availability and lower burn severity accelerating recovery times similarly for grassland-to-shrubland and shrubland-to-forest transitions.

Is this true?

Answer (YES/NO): NO